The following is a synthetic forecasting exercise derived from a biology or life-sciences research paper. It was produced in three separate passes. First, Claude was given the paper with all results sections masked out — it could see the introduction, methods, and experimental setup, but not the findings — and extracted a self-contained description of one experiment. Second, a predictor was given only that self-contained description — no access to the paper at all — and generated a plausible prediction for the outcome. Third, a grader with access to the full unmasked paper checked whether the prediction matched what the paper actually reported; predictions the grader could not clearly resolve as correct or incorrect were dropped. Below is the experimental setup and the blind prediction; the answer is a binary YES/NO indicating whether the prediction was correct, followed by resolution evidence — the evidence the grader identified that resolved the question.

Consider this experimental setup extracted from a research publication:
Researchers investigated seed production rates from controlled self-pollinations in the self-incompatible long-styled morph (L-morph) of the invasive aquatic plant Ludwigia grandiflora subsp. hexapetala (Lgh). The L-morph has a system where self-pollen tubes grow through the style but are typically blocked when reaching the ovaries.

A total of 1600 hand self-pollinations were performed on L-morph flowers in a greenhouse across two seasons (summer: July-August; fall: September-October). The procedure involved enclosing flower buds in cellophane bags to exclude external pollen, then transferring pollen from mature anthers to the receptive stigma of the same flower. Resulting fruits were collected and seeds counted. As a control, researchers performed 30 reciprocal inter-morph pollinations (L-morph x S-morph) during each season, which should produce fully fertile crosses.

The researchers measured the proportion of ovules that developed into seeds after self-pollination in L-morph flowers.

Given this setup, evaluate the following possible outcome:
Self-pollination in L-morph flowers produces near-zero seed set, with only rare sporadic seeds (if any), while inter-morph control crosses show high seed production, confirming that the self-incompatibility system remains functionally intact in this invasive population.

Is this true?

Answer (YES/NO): YES